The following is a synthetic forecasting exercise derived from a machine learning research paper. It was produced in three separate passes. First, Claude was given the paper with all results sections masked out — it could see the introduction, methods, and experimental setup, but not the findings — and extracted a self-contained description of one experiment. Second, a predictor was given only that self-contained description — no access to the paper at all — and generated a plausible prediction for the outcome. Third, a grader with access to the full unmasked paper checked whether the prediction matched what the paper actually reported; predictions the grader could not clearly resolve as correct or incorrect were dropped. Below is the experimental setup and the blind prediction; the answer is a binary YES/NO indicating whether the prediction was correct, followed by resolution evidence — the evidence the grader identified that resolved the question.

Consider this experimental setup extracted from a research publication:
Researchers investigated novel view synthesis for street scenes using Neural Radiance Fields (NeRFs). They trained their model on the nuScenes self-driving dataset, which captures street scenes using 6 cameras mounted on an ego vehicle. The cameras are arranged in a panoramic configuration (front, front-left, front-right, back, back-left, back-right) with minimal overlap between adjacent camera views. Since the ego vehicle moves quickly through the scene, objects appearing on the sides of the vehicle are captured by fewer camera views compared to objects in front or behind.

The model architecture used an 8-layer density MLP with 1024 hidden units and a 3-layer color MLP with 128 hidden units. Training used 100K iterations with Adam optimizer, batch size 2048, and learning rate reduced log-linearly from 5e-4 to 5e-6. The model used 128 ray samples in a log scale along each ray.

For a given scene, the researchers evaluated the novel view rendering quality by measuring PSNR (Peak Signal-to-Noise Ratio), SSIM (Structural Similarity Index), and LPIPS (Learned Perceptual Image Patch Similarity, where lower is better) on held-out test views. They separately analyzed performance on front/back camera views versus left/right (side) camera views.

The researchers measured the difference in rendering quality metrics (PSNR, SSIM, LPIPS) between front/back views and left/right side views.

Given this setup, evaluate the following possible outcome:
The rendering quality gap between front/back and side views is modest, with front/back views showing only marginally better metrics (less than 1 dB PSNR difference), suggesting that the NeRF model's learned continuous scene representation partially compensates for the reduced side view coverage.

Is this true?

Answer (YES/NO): NO